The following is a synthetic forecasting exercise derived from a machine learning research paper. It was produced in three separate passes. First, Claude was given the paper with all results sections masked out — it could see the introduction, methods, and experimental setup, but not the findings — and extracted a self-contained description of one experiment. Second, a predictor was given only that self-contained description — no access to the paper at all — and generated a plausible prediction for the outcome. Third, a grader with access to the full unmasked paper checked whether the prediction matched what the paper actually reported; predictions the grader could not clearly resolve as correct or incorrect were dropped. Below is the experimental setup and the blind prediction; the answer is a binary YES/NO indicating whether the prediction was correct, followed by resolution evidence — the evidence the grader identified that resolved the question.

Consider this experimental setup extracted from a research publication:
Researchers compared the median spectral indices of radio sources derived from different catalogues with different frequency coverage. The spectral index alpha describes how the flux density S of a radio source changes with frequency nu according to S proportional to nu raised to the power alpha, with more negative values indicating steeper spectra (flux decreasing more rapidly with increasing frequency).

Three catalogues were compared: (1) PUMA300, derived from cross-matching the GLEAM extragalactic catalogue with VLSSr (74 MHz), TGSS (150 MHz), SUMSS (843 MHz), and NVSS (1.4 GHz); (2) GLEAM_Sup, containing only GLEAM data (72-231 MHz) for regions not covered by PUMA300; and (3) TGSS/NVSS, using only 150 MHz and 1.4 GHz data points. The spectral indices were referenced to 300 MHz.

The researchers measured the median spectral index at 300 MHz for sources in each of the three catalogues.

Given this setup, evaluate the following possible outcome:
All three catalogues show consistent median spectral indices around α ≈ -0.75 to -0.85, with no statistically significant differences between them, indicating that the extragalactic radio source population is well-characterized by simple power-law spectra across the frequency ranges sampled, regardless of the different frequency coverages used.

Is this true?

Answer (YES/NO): NO